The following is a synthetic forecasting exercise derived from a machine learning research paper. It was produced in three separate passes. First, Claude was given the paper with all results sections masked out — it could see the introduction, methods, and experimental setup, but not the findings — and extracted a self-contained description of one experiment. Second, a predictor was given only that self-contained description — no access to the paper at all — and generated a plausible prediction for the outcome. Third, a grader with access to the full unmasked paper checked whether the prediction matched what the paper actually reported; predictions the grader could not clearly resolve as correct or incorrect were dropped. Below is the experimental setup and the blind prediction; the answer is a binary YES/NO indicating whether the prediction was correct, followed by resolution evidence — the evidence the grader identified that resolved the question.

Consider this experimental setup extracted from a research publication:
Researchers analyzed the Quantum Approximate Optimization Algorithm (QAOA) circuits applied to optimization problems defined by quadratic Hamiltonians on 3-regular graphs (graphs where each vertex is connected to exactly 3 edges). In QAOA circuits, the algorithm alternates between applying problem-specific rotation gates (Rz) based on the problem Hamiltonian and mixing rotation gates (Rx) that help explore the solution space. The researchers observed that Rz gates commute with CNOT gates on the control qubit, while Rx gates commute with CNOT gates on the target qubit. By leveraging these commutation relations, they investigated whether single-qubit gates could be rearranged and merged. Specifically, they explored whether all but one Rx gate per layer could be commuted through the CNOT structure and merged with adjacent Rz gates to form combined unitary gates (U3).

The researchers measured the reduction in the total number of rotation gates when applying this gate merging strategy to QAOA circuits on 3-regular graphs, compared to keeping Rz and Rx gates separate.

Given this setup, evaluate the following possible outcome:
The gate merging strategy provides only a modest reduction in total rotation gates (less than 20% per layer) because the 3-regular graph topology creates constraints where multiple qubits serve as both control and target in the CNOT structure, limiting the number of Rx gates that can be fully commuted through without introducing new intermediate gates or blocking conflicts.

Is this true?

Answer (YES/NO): NO